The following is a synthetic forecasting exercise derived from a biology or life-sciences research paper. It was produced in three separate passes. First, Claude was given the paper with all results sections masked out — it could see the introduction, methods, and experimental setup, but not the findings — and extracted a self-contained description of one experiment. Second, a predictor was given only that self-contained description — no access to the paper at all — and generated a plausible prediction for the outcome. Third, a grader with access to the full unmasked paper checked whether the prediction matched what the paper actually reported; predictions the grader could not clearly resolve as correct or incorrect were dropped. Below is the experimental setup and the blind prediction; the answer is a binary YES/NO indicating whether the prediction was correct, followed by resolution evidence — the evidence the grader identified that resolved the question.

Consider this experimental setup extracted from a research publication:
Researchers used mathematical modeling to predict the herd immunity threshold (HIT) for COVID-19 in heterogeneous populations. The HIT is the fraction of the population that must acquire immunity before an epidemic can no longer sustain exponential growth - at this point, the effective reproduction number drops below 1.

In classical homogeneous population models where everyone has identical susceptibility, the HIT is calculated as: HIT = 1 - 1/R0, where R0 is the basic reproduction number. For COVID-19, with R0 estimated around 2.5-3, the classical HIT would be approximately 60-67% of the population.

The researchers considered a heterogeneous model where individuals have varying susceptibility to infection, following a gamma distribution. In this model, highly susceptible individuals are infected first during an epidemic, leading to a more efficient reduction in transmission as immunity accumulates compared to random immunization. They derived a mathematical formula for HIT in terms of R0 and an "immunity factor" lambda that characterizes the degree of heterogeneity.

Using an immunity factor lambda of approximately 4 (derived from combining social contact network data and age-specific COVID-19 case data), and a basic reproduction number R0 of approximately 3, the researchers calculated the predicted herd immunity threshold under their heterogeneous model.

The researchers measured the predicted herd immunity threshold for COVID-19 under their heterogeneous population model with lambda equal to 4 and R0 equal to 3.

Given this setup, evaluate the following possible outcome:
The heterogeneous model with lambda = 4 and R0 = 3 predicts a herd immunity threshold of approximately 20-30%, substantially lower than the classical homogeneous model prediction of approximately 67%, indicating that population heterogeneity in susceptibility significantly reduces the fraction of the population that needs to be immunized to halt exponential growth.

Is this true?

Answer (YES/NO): YES